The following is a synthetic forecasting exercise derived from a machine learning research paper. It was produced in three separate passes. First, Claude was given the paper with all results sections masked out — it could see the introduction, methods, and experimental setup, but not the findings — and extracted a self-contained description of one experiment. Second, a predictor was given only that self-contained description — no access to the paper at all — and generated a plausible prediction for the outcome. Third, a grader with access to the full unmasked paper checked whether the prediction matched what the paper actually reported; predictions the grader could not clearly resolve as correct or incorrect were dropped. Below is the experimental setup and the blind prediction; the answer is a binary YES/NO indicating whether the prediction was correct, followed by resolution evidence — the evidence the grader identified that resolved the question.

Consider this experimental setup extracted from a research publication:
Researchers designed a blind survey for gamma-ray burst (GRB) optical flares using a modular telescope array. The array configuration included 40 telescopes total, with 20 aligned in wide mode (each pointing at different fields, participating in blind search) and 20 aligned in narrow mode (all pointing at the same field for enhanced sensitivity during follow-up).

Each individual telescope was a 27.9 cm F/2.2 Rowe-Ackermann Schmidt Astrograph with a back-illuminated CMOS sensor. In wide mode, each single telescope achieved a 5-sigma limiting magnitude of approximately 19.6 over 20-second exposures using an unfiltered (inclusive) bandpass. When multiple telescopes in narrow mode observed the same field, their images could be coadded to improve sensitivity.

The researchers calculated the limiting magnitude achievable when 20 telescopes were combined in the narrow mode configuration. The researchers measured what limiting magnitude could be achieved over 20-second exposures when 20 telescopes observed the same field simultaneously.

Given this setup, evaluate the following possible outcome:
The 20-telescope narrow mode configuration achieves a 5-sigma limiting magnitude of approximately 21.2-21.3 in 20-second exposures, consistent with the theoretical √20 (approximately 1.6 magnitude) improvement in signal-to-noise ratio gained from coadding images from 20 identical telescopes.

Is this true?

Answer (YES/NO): NO